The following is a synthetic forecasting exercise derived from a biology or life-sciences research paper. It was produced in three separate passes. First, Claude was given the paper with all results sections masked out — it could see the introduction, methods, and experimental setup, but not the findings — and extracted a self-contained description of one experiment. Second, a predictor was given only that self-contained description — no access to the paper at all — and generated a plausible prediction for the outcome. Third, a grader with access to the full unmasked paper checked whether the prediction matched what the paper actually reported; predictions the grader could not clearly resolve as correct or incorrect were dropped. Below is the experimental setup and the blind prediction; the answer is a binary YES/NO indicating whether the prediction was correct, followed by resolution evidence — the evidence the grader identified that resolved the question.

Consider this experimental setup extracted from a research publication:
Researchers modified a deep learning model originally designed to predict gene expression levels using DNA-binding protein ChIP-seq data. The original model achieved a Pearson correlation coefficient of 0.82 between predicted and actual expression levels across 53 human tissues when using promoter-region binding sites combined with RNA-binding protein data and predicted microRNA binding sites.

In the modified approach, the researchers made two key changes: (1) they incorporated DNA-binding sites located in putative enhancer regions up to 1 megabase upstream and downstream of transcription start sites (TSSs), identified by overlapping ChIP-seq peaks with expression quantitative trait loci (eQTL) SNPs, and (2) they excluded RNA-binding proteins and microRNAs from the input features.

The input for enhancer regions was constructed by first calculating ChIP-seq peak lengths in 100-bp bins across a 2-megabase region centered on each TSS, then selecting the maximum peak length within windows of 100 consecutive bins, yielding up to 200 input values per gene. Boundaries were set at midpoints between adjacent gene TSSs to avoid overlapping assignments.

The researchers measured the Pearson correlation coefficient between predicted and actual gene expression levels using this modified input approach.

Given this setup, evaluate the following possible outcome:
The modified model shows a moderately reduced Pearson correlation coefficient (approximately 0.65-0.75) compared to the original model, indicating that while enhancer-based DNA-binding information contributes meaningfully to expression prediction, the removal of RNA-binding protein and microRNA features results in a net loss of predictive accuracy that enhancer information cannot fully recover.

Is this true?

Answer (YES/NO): YES